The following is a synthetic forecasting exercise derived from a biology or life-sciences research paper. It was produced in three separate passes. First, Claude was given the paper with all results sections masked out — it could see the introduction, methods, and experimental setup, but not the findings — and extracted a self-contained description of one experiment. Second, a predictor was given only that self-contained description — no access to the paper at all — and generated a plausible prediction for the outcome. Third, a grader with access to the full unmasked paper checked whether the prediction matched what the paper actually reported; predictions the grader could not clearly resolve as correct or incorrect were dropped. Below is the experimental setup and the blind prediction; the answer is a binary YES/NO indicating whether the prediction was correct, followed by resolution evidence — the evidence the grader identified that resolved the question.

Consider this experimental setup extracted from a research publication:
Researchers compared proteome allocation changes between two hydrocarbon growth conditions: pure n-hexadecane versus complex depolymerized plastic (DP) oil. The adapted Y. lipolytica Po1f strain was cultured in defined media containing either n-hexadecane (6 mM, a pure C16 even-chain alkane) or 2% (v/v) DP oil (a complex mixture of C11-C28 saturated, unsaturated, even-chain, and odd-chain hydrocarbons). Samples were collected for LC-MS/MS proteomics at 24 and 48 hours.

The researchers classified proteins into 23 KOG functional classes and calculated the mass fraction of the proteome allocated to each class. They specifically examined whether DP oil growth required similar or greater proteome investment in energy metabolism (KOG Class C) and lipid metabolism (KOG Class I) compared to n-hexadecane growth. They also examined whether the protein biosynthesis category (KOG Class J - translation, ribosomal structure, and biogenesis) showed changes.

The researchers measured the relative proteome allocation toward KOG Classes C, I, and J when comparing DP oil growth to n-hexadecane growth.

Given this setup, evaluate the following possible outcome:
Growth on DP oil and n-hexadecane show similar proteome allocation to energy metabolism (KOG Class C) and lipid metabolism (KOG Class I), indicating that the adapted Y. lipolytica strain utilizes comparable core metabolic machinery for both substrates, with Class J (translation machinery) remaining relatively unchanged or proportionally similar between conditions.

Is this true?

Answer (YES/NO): NO